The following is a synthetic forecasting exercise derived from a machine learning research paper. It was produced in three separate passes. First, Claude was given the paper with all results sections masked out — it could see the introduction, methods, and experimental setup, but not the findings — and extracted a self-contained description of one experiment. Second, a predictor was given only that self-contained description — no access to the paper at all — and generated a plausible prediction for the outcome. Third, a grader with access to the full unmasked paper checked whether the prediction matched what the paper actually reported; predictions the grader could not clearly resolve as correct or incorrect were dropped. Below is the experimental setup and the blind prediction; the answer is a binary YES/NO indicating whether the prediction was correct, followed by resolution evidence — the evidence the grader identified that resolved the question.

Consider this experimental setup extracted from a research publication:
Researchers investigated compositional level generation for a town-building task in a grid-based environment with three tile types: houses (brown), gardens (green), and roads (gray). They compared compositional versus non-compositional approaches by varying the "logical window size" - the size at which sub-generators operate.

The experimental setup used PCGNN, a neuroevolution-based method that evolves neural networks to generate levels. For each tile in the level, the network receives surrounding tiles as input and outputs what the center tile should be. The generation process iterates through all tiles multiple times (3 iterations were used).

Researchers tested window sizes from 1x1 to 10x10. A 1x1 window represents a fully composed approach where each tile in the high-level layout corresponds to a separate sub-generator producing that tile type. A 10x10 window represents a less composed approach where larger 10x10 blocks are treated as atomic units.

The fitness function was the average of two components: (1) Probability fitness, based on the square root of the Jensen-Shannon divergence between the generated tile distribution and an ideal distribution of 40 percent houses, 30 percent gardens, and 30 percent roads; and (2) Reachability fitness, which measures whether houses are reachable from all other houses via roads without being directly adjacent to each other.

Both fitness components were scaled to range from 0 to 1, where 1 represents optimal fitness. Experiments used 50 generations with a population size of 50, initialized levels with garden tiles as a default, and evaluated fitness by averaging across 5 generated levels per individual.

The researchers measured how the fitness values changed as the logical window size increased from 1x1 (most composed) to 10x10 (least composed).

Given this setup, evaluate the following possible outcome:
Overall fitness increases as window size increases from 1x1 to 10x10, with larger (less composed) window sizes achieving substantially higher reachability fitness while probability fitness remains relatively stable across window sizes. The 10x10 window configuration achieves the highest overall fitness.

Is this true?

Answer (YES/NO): NO